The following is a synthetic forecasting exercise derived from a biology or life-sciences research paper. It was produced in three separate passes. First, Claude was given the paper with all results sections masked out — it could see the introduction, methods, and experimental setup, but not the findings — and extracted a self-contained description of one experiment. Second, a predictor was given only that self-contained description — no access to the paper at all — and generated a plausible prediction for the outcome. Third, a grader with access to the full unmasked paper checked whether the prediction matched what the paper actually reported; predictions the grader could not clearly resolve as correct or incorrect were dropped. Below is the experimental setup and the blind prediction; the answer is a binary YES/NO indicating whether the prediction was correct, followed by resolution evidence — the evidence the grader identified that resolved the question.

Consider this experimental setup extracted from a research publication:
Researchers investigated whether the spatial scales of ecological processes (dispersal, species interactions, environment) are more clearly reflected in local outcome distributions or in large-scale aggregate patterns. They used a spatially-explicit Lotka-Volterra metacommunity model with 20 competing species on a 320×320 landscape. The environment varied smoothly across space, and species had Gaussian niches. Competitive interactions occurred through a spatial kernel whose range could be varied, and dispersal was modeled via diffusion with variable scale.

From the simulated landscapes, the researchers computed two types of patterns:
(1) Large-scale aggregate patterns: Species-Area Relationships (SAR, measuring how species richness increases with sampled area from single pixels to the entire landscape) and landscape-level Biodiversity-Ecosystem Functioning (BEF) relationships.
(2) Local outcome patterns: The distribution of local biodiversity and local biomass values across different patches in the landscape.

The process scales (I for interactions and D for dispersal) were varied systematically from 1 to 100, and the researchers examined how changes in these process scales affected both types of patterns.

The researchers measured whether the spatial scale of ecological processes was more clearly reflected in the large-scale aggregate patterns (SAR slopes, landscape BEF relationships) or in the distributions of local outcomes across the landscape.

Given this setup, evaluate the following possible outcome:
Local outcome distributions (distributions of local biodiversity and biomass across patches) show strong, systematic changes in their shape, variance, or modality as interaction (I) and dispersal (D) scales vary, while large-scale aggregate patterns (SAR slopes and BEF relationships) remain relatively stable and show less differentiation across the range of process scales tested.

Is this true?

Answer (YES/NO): YES